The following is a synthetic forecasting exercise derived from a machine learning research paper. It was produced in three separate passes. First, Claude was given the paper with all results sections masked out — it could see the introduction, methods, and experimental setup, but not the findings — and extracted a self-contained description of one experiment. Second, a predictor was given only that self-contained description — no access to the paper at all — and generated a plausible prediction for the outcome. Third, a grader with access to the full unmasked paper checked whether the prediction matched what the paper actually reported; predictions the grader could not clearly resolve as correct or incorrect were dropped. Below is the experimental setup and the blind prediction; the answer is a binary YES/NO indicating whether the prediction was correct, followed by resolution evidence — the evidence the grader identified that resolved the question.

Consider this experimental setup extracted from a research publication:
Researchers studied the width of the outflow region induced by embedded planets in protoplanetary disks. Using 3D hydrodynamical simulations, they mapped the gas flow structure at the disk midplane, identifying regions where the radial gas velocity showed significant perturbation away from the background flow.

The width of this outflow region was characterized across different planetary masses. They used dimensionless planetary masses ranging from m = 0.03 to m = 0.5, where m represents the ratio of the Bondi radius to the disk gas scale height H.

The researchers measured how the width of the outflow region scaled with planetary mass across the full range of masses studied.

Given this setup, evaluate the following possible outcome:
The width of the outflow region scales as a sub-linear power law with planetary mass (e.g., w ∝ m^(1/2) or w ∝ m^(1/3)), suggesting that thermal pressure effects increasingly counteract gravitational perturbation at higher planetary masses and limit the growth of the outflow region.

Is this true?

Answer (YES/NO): NO